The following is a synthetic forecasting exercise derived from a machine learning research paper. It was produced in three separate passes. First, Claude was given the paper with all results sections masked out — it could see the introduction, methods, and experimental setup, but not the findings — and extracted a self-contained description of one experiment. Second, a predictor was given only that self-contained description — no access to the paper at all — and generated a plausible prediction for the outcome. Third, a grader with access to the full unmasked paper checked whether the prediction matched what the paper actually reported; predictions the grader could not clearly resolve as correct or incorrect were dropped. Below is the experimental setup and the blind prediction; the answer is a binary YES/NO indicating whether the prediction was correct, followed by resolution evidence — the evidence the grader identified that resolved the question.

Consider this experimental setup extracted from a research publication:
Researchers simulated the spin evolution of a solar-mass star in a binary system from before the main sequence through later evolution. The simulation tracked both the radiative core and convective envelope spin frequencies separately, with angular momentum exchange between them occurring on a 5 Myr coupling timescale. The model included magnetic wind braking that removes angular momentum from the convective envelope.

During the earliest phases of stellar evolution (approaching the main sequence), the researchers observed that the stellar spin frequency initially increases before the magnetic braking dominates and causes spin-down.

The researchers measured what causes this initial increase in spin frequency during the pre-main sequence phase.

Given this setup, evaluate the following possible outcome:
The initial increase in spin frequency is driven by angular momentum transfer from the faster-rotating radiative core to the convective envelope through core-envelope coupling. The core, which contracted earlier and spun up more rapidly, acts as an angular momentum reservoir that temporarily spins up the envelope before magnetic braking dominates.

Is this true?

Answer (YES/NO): NO